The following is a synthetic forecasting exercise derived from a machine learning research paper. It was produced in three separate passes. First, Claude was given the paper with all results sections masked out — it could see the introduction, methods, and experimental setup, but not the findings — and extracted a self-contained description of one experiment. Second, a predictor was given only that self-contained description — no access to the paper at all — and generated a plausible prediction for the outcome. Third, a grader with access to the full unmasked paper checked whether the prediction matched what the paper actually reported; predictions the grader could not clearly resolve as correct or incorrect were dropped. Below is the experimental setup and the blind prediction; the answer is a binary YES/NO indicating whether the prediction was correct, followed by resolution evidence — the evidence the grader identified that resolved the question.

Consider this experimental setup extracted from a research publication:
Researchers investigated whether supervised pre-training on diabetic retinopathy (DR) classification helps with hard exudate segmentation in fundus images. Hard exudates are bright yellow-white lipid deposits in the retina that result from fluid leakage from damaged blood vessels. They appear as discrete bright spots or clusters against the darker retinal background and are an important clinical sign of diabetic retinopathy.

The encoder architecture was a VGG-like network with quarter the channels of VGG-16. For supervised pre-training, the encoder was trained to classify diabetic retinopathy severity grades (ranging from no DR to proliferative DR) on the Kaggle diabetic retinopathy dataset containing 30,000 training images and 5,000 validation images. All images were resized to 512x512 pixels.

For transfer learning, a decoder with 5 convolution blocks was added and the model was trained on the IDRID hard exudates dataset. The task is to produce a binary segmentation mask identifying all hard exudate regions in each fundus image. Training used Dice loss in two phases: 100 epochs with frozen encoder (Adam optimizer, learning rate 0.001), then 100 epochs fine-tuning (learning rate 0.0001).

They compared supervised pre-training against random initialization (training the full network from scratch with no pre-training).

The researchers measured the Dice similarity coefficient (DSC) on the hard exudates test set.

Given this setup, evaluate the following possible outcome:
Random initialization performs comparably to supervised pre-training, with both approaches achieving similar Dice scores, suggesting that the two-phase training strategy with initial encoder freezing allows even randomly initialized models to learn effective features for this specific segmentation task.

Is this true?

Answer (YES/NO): NO